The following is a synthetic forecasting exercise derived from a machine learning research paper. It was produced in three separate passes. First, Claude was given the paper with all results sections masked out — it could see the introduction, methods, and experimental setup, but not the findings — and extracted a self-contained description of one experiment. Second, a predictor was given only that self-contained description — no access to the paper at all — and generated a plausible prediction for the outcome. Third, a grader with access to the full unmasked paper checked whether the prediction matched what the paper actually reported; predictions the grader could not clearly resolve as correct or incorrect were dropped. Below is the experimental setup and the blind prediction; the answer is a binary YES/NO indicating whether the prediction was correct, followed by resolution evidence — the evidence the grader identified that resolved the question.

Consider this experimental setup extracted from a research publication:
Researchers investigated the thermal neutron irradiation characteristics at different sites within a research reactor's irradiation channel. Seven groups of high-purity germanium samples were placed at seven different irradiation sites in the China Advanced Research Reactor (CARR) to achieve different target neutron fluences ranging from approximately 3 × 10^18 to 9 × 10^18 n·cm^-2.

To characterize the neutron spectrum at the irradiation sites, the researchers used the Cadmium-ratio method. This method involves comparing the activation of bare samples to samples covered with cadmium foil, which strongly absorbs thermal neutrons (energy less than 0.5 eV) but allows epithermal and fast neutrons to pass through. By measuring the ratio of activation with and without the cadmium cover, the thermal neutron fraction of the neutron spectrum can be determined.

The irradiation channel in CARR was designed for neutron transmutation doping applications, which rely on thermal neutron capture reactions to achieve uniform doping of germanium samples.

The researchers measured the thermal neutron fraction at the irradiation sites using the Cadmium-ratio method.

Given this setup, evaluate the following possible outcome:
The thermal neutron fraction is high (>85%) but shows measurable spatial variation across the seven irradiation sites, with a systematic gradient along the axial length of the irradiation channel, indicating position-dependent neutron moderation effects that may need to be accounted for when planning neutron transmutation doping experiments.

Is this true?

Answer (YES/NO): NO